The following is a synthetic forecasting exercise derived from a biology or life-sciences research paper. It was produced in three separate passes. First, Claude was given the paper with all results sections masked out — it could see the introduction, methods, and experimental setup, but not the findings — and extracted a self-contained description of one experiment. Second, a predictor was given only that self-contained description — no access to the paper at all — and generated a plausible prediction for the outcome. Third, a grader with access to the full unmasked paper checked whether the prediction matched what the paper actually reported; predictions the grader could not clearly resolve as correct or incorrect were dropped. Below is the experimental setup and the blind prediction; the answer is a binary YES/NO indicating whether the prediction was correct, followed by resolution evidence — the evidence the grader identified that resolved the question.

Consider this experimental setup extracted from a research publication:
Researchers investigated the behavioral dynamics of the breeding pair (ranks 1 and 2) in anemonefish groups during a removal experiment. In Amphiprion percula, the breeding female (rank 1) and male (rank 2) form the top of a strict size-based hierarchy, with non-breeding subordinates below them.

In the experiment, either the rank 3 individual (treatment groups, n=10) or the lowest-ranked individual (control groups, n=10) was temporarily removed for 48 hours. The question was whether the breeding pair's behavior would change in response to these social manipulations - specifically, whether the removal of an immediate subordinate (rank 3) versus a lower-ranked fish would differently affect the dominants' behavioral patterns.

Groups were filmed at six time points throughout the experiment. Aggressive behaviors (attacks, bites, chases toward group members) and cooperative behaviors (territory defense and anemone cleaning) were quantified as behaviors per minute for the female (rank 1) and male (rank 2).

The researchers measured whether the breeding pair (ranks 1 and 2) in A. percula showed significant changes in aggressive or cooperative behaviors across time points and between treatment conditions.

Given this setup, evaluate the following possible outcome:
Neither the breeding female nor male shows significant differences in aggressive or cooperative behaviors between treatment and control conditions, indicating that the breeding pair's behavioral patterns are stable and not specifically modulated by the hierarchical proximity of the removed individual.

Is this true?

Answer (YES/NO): YES